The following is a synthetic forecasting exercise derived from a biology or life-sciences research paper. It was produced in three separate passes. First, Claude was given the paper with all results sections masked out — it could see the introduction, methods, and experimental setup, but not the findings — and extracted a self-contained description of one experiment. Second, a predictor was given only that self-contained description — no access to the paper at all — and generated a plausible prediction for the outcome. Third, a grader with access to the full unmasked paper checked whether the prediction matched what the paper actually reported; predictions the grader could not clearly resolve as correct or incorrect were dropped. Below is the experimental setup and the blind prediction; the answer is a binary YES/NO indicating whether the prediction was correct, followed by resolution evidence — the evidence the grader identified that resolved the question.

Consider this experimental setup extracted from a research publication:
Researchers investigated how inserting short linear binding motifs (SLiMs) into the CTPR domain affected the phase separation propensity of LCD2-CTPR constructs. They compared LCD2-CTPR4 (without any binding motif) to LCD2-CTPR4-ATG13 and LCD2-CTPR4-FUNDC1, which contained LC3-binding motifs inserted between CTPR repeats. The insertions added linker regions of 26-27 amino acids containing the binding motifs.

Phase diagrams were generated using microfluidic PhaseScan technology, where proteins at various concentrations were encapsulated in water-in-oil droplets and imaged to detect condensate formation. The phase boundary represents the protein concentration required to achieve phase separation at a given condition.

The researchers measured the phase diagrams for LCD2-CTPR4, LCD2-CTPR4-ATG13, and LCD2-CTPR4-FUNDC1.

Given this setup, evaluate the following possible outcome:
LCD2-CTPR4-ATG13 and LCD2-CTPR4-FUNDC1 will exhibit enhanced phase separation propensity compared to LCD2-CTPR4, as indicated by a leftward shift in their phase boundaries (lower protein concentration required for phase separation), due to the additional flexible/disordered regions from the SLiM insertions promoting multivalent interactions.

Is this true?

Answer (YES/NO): NO